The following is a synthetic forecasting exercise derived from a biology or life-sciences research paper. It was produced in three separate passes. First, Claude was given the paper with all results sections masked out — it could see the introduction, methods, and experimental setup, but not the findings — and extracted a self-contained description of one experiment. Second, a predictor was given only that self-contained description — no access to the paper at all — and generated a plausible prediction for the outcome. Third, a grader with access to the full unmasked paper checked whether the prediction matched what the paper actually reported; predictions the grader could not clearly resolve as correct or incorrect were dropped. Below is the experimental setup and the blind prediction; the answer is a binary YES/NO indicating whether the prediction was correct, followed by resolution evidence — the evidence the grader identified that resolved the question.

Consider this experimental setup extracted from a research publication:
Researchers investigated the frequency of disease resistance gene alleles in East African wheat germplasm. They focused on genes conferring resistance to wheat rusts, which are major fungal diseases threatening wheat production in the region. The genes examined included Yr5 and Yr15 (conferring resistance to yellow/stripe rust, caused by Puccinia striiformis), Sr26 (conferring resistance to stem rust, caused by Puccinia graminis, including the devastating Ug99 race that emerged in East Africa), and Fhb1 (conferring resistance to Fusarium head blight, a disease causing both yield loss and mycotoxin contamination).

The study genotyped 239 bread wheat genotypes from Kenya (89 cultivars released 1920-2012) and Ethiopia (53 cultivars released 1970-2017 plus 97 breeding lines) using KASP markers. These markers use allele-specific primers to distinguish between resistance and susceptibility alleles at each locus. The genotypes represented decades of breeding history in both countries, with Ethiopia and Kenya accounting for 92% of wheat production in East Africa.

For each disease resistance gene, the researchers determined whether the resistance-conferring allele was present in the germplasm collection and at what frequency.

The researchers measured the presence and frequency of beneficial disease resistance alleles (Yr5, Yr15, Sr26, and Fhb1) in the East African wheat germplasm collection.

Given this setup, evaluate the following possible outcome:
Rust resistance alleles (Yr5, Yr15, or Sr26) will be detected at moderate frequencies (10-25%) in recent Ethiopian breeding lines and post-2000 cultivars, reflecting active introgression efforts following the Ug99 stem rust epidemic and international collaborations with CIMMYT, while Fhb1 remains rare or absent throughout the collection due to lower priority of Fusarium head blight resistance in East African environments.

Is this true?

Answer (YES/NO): NO